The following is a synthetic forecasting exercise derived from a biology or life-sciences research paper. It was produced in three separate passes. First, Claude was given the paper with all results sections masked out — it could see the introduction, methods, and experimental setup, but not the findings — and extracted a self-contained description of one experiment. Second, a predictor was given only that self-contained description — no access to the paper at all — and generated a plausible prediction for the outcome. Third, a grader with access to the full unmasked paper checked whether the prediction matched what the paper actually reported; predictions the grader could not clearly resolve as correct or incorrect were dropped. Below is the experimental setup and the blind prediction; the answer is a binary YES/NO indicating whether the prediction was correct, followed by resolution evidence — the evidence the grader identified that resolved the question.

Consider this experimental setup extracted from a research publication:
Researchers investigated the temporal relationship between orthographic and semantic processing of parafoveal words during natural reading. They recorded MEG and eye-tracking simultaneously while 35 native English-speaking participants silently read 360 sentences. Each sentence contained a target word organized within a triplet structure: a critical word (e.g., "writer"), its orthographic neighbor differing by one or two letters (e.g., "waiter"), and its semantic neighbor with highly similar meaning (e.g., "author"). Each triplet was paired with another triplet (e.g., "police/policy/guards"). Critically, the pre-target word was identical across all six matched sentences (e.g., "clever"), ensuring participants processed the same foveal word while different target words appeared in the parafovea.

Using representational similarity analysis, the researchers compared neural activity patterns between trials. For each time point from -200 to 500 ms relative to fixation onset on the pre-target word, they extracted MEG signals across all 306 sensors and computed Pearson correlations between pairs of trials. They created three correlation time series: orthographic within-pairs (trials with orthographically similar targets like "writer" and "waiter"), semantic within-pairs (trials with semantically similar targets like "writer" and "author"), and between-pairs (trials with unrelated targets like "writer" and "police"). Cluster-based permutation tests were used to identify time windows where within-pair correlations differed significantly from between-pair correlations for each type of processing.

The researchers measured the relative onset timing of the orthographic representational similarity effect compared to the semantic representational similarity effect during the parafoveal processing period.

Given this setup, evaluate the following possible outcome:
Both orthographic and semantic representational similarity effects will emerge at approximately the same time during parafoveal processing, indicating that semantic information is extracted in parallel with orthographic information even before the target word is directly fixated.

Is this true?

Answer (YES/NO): NO